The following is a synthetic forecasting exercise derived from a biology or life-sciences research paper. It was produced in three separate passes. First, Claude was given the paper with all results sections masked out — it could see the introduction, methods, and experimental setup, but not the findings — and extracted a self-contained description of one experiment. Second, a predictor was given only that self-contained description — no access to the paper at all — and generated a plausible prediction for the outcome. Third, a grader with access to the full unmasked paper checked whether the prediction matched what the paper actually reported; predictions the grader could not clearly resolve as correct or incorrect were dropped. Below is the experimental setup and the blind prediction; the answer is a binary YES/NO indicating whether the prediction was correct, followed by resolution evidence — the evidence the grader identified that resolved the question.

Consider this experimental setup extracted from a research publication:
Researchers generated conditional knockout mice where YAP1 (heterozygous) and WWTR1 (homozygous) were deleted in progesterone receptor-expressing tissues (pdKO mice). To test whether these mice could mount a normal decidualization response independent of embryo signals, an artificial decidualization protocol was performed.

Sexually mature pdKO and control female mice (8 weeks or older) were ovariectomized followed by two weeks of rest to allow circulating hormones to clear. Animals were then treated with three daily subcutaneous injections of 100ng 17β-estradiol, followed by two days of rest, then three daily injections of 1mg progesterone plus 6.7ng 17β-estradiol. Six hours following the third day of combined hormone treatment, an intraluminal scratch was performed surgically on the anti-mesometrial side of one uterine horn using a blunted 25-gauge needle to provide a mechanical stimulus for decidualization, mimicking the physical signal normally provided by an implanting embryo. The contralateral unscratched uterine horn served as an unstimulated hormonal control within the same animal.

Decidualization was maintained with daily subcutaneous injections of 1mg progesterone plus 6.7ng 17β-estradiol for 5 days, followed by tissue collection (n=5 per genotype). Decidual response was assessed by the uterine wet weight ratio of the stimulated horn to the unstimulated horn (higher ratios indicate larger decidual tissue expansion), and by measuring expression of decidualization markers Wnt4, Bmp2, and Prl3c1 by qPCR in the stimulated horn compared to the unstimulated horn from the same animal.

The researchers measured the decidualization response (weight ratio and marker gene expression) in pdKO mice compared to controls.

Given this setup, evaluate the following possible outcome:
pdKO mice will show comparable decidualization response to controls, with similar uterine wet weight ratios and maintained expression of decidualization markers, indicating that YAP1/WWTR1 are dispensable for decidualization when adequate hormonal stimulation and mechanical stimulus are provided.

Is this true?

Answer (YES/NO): NO